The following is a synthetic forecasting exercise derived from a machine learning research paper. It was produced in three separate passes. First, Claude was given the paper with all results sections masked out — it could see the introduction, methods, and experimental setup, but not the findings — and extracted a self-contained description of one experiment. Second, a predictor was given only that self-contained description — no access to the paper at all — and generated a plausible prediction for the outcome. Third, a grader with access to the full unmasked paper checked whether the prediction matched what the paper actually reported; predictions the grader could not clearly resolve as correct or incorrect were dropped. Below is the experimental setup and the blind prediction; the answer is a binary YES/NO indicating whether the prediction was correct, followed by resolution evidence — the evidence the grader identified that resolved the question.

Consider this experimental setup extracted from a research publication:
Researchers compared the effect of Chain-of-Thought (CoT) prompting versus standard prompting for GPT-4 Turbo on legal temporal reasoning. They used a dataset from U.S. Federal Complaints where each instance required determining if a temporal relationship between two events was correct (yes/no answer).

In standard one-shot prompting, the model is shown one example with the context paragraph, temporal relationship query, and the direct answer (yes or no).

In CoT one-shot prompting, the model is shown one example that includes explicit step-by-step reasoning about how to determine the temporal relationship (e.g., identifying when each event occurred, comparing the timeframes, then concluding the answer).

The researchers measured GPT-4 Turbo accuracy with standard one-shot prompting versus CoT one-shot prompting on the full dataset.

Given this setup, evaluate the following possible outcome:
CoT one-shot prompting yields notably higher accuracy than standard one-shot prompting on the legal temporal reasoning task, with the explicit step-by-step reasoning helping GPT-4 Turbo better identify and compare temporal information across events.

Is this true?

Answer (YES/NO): YES